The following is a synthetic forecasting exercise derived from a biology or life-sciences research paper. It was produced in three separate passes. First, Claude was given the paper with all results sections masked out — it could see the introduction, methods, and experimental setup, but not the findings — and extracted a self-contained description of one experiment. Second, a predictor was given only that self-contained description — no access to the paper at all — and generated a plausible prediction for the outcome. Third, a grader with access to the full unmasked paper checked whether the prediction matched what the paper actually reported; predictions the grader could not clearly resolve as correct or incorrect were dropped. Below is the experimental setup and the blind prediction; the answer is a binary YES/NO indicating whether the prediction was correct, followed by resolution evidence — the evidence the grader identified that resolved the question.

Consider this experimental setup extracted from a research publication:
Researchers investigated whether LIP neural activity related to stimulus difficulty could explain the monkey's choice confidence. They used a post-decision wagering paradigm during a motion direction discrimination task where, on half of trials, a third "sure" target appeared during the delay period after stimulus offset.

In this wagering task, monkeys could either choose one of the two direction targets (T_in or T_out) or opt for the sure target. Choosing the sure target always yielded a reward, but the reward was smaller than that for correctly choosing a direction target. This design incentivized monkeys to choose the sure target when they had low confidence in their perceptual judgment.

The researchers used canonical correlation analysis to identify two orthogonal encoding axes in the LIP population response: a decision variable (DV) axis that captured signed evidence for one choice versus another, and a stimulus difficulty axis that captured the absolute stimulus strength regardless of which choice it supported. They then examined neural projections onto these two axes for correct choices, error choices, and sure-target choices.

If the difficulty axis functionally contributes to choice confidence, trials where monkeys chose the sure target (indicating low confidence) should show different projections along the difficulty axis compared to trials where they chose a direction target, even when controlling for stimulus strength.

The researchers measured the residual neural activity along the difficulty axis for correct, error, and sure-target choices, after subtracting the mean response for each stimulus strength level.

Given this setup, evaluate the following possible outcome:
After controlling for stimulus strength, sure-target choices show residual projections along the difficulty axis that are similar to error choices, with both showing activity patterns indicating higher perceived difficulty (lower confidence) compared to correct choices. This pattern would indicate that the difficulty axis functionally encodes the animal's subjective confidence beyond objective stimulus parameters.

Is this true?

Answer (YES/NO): NO